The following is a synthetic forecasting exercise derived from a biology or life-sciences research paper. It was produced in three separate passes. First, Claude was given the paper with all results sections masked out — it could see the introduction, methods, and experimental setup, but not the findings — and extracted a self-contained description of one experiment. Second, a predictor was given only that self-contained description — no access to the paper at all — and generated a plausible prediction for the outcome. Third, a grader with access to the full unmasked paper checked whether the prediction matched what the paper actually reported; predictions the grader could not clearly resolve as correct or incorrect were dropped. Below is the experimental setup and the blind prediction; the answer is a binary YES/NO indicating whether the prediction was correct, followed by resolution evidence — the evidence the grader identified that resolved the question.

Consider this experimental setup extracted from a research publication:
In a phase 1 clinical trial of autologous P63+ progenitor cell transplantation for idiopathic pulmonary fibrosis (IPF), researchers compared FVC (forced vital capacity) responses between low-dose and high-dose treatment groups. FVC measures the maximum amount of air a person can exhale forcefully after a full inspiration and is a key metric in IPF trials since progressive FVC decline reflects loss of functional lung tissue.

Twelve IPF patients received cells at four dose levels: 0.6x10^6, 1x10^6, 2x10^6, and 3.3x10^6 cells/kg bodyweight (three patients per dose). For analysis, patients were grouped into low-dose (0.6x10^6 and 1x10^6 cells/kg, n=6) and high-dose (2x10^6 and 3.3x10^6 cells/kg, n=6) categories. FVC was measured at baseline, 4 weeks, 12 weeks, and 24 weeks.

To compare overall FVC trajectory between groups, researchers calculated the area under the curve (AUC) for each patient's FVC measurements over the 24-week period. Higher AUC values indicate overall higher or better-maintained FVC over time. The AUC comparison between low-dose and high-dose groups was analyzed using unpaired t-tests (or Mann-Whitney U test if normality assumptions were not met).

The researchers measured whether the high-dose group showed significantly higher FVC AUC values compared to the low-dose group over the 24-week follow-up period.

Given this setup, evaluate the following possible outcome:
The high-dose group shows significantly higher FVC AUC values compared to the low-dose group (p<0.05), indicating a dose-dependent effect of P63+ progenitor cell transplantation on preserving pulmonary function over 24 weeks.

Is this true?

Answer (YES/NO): YES